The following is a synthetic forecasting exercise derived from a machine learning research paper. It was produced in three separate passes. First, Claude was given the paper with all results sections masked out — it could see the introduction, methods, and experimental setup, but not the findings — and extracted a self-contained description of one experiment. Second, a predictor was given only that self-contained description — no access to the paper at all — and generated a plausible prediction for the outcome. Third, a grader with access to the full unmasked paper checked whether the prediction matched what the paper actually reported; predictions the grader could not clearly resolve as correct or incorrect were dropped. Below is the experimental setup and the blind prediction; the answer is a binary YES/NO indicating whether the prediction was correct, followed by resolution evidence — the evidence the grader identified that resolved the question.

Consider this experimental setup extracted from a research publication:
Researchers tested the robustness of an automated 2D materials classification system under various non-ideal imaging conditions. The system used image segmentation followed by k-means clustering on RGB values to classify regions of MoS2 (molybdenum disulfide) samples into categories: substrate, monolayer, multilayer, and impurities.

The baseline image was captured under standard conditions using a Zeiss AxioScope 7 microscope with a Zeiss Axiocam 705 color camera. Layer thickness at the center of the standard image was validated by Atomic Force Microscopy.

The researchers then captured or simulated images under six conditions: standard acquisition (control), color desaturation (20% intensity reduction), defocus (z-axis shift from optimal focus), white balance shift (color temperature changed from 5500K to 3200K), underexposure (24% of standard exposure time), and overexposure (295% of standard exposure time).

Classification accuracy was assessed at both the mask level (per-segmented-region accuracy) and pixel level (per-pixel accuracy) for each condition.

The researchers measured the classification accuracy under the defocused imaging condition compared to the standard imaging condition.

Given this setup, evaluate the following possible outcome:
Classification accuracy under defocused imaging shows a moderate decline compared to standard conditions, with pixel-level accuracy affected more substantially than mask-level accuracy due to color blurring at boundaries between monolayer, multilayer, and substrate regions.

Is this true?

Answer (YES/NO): NO